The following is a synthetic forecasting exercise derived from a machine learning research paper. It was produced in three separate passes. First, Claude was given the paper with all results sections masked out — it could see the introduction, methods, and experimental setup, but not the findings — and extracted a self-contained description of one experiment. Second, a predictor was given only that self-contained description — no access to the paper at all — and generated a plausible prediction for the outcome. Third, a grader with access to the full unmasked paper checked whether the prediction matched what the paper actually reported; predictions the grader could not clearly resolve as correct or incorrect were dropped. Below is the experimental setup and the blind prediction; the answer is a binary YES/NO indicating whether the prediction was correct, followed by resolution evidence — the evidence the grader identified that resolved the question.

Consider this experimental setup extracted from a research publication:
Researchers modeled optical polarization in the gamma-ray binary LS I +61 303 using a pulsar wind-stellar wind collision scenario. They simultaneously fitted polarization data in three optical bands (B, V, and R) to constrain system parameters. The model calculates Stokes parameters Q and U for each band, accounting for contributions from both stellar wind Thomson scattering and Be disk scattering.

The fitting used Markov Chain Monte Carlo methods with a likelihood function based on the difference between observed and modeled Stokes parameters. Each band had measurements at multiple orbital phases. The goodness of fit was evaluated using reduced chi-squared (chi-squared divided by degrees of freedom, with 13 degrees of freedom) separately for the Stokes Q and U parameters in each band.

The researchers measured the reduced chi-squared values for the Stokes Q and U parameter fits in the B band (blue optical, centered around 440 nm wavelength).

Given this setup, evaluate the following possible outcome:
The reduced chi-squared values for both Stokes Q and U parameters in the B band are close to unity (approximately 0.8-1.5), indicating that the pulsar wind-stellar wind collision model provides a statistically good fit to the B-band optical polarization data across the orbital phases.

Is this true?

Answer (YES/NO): NO